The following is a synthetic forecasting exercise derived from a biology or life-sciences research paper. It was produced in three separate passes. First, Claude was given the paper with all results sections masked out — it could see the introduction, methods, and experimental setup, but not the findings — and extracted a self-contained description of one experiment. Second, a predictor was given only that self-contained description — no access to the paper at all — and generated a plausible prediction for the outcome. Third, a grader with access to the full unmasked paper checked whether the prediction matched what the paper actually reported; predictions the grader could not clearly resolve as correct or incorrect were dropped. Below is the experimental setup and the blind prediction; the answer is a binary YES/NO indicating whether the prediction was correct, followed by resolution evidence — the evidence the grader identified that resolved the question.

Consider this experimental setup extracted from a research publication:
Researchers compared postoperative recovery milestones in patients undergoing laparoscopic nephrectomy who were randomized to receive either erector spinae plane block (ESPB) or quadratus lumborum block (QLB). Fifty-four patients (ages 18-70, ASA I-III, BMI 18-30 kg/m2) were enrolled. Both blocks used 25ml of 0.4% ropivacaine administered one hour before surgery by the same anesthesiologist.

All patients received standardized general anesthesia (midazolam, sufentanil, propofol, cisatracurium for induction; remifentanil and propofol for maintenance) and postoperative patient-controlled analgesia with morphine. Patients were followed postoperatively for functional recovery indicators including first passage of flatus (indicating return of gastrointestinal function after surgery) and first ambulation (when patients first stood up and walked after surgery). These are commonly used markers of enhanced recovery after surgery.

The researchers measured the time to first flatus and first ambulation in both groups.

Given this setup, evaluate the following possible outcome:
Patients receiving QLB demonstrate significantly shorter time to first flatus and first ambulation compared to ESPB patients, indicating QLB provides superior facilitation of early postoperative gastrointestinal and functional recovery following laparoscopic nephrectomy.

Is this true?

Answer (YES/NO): NO